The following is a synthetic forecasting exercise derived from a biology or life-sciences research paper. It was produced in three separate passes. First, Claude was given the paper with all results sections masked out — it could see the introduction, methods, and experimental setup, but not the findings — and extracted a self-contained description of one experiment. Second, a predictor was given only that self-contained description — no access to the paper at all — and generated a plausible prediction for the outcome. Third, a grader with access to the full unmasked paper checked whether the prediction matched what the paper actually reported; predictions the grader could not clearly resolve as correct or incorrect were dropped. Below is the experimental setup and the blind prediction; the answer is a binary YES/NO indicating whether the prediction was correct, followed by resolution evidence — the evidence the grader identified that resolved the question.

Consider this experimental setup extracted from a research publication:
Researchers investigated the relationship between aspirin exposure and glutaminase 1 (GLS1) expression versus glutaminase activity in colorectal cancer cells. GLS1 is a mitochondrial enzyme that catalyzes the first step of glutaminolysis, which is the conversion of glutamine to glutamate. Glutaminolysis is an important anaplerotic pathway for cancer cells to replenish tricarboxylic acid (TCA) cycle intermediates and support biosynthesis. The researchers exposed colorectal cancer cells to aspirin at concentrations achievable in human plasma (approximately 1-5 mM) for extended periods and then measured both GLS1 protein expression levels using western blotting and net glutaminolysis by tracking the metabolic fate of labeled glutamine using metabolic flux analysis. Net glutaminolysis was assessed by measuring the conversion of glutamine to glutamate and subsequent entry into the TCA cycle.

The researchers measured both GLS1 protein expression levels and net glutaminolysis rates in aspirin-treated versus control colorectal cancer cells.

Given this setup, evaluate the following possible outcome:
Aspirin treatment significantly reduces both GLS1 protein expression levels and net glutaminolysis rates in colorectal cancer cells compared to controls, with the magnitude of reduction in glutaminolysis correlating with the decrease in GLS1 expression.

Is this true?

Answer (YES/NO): NO